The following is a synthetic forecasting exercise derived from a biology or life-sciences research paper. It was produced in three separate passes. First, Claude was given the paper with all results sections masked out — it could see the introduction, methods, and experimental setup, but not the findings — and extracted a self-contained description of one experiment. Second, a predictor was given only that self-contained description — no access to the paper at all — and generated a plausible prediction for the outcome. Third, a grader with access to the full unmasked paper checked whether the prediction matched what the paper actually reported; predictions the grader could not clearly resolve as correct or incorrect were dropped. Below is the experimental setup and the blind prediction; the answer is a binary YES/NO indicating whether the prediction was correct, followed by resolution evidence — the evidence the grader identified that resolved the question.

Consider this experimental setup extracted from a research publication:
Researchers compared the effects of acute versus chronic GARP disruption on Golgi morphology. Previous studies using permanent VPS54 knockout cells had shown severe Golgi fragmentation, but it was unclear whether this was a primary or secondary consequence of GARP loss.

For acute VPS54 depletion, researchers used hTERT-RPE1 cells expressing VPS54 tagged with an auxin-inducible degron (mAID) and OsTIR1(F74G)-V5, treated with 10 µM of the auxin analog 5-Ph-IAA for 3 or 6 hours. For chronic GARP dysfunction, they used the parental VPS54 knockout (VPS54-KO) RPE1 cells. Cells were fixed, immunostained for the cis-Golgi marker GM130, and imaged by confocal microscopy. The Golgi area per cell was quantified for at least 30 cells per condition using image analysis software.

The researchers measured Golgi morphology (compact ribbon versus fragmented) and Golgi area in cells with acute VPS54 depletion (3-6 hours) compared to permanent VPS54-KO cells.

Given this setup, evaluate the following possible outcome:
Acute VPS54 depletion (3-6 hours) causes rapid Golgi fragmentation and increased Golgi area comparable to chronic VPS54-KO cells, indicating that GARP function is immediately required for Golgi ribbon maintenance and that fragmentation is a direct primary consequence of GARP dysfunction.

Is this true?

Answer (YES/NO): NO